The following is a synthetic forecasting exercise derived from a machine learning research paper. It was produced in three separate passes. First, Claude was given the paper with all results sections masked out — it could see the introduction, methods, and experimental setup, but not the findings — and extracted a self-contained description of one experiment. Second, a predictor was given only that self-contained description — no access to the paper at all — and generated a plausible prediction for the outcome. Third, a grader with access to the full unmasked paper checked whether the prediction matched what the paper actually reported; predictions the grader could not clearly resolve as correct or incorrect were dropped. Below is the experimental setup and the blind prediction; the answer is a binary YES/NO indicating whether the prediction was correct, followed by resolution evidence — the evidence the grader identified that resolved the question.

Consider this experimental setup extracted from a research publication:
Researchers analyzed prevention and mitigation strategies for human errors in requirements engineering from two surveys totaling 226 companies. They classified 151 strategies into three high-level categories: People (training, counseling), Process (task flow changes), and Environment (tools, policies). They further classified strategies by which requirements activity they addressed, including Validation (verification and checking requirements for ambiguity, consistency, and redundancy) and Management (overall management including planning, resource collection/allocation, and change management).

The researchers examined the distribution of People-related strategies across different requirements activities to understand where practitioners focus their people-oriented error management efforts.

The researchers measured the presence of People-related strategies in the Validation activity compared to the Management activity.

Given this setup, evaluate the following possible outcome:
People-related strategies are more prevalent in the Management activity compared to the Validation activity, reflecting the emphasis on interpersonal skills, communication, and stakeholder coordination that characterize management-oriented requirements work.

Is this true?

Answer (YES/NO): YES